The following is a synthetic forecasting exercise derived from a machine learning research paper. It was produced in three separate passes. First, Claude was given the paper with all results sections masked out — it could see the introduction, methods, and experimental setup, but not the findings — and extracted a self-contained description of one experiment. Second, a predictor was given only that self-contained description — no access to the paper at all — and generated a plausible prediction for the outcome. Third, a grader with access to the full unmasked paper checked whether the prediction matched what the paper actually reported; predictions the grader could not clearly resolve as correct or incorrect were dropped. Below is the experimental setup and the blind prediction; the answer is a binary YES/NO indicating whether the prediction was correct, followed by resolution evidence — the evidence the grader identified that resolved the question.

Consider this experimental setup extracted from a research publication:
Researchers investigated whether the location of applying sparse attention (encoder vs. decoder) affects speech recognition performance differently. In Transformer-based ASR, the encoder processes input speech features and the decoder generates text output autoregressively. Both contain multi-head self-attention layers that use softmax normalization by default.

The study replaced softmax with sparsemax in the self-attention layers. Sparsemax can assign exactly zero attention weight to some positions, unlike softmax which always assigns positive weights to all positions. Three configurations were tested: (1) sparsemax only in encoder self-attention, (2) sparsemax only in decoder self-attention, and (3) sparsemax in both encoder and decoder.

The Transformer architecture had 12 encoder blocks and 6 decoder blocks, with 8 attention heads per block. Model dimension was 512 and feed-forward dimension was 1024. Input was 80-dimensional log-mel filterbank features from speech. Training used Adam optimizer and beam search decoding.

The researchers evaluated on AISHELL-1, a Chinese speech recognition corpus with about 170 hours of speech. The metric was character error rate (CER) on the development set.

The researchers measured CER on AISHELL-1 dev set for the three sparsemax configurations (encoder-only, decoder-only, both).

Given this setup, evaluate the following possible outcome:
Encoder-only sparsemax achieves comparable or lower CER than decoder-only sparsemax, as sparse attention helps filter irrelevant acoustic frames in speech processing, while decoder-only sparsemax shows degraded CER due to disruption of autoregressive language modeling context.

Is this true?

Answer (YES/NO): YES